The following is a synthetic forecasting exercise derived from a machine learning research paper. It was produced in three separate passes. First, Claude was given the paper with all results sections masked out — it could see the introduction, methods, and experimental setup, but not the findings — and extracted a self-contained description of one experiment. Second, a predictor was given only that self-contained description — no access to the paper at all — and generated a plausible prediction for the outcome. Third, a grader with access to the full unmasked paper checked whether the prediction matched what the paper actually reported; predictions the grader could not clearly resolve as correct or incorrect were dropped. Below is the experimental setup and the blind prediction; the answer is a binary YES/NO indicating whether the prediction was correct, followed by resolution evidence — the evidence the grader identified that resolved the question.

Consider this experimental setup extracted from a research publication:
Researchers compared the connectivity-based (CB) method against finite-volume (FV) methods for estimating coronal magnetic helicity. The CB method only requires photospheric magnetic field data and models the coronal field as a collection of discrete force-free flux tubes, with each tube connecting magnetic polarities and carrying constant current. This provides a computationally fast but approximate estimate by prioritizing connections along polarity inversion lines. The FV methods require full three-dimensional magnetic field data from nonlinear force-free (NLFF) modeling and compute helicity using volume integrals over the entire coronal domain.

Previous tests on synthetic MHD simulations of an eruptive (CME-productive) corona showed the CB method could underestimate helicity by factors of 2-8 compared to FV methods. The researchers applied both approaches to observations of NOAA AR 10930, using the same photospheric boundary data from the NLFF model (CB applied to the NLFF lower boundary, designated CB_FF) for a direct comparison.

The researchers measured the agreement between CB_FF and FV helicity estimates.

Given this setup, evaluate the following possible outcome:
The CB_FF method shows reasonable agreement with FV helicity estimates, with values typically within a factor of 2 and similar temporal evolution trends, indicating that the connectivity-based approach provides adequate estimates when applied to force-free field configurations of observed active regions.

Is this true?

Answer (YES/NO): YES